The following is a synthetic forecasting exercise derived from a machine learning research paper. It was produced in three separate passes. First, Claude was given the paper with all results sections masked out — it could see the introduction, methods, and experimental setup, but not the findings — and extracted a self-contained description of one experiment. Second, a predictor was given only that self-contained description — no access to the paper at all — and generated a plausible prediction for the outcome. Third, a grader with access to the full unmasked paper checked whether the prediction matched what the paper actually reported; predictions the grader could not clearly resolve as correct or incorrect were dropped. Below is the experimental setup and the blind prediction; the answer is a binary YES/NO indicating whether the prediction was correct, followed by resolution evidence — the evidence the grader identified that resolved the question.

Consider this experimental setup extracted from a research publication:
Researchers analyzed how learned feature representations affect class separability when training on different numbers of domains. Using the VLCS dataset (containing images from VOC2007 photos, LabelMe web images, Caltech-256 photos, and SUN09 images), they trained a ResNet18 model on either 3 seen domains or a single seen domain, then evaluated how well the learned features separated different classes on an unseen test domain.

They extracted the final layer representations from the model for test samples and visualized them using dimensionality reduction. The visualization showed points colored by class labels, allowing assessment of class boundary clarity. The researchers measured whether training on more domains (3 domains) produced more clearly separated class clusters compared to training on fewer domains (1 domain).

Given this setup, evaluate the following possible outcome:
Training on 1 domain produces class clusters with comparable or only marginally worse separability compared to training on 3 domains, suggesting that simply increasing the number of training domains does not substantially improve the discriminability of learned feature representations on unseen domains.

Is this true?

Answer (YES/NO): NO